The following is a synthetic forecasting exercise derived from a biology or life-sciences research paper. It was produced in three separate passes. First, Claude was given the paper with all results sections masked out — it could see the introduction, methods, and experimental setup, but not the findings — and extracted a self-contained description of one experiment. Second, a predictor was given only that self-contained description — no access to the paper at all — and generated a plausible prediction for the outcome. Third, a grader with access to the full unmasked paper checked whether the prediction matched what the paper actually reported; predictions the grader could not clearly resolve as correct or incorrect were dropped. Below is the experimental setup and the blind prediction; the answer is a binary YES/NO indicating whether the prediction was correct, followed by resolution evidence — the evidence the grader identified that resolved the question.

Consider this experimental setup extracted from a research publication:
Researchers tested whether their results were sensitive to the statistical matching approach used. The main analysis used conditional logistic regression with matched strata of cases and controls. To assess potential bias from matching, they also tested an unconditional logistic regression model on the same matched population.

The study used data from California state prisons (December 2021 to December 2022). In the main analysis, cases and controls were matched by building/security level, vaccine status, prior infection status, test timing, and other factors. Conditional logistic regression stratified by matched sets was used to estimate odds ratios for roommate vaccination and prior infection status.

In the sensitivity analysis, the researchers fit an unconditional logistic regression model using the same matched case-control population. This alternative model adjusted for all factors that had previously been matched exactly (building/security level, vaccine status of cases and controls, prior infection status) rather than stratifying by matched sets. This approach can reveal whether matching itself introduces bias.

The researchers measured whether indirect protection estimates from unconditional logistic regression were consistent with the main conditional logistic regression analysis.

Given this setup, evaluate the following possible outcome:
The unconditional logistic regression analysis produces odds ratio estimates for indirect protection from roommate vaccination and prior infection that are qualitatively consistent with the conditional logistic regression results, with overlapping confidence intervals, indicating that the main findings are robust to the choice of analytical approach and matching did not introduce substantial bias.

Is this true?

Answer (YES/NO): YES